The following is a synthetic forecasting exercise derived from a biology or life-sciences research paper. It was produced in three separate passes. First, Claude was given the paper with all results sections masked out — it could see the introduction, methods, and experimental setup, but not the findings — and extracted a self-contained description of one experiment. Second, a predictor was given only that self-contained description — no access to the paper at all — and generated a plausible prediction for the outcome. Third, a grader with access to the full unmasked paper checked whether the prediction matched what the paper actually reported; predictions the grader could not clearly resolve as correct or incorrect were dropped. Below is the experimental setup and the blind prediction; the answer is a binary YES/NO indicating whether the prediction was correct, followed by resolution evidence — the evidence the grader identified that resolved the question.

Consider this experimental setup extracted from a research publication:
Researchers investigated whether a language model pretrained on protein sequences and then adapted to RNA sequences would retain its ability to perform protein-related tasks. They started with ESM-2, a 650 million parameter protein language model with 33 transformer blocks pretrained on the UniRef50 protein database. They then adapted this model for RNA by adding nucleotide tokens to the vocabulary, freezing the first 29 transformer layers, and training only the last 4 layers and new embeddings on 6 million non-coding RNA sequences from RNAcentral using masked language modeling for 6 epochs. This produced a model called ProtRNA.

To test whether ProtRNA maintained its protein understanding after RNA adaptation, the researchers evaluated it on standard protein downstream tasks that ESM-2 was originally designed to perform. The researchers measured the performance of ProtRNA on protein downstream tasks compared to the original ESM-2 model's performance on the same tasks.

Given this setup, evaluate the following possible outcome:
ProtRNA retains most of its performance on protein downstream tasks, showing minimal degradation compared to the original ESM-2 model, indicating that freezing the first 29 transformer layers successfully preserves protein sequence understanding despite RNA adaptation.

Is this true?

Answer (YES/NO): NO